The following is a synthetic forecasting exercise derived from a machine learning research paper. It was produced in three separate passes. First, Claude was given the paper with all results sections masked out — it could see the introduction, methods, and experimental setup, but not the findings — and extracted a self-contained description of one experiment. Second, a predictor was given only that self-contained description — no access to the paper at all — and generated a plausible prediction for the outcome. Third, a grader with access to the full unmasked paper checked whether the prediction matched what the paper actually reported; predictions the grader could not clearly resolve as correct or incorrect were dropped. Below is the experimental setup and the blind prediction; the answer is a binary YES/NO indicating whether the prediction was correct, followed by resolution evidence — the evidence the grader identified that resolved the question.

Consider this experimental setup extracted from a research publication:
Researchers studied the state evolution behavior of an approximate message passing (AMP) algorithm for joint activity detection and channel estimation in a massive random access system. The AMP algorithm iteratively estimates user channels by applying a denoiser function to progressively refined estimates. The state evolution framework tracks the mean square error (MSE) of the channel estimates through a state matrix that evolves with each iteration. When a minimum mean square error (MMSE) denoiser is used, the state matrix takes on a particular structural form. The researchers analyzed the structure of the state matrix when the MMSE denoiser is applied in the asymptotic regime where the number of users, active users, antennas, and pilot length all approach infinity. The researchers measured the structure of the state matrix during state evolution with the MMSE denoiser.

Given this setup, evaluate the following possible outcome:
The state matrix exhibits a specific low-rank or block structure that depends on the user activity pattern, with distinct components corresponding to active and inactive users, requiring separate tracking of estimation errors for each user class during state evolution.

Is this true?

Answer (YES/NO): NO